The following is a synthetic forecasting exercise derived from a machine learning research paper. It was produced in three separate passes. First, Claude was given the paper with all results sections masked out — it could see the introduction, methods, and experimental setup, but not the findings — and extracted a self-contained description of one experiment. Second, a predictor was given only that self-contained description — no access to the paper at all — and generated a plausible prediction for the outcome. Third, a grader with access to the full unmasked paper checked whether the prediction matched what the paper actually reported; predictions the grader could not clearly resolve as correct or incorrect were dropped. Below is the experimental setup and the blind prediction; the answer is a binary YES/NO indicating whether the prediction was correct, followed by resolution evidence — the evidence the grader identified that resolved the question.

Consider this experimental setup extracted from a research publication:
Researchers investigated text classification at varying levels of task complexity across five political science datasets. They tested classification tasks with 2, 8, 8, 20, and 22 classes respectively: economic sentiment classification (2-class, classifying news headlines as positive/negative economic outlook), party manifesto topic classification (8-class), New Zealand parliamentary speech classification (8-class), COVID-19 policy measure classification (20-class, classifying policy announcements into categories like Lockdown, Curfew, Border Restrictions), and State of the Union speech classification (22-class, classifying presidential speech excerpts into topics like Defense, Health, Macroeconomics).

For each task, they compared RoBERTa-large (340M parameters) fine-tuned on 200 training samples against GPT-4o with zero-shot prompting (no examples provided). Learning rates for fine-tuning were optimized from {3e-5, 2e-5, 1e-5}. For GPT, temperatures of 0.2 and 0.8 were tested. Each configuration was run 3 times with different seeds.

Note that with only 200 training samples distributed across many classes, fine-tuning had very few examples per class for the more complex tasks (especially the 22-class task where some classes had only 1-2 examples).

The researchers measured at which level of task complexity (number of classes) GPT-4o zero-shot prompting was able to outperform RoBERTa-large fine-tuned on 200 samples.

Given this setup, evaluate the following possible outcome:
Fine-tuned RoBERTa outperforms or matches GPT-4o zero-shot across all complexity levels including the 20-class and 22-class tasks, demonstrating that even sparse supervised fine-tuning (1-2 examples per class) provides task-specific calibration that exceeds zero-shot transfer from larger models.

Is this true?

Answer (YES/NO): NO